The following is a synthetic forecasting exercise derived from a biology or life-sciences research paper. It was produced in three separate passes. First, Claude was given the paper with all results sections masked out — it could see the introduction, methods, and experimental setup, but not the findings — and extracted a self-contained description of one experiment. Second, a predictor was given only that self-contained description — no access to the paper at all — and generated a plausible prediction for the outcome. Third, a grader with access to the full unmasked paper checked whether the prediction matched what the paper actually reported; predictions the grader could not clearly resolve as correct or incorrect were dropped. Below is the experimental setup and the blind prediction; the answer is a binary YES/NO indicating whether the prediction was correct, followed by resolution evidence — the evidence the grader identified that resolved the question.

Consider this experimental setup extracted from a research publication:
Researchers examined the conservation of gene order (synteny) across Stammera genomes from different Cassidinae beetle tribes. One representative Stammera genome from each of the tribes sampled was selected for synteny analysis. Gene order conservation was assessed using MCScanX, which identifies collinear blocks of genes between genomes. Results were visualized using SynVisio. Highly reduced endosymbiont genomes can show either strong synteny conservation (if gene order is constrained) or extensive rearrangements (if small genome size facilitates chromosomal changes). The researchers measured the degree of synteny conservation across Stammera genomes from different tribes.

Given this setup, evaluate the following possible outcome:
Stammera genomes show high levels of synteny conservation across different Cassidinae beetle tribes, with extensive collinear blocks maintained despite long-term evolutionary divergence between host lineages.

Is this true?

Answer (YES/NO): YES